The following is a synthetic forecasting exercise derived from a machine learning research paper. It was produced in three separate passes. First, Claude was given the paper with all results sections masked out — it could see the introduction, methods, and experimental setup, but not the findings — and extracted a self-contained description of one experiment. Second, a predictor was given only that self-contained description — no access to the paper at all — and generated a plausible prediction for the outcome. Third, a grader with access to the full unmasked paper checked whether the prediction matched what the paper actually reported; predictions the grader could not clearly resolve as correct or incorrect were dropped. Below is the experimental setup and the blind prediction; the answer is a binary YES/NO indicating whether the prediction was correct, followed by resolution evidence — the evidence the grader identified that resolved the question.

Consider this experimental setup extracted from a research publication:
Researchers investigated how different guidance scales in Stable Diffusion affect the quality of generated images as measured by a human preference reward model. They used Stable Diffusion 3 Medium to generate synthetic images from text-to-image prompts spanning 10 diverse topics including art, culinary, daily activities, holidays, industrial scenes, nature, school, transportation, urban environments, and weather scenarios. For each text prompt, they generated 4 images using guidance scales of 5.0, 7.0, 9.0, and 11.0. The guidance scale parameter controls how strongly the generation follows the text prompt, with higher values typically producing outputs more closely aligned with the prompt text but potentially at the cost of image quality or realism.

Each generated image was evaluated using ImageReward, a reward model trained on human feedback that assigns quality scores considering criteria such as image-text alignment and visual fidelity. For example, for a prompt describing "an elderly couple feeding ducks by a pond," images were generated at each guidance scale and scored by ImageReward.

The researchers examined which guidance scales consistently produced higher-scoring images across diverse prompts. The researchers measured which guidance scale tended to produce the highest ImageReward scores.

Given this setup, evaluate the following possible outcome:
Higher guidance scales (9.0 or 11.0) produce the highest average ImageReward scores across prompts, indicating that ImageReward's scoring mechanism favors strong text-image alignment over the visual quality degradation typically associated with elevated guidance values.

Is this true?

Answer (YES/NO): NO